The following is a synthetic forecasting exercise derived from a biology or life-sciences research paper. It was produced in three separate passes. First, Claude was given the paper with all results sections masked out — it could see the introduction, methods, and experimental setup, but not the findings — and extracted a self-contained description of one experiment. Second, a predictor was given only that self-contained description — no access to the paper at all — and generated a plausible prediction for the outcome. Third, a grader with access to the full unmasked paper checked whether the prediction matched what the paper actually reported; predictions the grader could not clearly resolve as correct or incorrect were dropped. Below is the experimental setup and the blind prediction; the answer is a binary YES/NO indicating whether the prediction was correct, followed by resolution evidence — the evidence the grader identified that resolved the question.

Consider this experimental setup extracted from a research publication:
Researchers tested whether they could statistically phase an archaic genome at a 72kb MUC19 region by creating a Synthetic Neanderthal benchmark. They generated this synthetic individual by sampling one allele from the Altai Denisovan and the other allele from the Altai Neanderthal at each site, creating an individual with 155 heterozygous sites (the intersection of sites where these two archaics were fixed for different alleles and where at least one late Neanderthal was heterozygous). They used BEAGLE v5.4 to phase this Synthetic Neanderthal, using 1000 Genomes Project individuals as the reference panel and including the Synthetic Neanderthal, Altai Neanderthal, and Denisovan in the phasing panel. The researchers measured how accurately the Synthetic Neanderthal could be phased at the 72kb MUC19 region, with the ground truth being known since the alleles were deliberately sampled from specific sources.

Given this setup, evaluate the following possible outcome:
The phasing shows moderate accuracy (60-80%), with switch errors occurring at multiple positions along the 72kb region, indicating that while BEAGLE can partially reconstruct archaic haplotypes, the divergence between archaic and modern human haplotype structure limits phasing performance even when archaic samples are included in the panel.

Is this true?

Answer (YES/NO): NO